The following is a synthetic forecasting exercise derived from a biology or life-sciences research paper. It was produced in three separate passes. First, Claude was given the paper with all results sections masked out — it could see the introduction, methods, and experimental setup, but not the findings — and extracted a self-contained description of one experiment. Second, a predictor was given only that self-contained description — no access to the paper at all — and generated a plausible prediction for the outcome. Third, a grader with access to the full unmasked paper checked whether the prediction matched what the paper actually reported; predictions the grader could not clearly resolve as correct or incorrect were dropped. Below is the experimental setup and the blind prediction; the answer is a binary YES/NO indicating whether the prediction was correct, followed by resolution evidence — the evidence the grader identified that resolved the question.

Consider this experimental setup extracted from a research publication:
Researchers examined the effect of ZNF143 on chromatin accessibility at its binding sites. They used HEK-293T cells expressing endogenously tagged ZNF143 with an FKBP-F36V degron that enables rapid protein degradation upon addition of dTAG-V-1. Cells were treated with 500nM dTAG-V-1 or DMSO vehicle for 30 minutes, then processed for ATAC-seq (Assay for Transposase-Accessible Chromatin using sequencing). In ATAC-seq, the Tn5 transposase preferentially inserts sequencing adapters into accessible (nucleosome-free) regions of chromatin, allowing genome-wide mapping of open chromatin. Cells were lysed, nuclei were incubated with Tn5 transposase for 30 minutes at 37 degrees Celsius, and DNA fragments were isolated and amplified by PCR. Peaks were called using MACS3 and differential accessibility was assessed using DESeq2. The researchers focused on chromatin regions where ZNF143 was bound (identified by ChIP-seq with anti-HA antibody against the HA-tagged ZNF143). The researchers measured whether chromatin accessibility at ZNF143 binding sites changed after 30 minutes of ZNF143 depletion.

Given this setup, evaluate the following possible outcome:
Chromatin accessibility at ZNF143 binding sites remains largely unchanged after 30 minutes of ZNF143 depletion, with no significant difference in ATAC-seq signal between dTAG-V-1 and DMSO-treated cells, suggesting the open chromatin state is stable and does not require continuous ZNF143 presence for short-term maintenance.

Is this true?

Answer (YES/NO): NO